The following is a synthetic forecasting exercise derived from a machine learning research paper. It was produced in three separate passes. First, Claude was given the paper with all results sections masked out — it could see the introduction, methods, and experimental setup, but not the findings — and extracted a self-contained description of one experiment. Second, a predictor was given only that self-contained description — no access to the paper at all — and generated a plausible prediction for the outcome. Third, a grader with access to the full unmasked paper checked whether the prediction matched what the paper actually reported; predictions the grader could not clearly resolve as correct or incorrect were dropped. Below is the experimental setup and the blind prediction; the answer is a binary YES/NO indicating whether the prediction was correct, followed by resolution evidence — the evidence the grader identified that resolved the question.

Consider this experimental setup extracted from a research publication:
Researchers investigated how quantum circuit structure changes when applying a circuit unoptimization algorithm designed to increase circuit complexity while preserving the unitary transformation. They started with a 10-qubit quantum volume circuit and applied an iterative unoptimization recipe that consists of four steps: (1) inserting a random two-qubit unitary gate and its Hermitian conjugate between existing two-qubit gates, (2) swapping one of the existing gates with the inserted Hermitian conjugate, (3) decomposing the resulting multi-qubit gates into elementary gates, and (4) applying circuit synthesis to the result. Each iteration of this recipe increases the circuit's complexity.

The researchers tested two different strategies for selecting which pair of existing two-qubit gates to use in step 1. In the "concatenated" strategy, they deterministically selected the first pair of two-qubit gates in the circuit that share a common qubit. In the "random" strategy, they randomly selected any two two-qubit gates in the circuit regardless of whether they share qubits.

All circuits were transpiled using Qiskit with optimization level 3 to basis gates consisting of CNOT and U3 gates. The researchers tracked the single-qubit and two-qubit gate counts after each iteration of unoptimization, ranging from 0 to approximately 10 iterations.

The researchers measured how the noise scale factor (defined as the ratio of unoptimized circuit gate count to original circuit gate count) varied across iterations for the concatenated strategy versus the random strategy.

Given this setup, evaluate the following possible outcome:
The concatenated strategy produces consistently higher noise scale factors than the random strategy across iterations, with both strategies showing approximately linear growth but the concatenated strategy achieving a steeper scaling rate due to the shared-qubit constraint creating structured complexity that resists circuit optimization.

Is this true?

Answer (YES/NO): NO